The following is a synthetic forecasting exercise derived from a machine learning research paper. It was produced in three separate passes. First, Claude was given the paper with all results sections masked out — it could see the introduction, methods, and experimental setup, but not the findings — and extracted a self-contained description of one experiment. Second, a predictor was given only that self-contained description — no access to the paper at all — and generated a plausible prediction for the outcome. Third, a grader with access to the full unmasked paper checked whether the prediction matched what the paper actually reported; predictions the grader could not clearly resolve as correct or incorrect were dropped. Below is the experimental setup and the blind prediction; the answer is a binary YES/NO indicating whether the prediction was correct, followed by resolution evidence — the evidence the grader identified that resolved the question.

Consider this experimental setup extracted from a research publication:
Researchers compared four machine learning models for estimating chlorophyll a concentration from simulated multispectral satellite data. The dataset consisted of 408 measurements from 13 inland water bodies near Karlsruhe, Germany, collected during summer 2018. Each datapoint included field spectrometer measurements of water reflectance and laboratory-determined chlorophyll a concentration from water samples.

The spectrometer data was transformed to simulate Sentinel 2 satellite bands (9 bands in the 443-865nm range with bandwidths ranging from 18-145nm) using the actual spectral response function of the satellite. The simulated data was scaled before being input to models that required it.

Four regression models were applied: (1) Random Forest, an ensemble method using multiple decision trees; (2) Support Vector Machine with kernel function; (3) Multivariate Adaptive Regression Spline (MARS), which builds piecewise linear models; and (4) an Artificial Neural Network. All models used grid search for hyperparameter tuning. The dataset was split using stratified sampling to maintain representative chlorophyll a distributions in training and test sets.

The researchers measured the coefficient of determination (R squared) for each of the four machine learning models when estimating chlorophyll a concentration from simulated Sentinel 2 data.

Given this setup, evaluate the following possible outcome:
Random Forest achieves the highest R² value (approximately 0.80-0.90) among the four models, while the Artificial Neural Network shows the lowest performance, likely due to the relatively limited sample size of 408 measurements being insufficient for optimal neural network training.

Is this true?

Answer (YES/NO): NO